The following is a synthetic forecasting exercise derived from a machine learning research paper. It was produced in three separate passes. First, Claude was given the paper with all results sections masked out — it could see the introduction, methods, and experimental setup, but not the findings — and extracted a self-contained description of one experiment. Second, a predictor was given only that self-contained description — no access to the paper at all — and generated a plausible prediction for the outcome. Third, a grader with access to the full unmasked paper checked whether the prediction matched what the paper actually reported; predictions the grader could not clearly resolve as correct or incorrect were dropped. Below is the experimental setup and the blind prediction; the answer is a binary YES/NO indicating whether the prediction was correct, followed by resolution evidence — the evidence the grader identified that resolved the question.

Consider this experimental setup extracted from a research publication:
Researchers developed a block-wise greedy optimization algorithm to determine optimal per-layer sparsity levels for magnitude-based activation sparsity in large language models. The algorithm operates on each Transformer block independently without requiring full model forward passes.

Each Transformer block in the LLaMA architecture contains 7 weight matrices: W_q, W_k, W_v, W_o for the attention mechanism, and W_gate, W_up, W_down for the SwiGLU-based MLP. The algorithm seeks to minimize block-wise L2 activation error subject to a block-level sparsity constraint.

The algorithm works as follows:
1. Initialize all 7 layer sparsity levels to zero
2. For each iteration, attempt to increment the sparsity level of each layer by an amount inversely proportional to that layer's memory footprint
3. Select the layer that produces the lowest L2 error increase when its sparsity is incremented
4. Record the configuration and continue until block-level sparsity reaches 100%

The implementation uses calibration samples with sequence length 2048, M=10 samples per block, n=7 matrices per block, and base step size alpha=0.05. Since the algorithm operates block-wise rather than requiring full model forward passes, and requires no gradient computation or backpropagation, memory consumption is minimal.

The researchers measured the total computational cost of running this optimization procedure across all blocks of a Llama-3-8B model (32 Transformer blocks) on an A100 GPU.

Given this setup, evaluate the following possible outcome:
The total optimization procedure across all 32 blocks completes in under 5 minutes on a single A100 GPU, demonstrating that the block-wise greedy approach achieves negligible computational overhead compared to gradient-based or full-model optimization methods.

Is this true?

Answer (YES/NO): NO